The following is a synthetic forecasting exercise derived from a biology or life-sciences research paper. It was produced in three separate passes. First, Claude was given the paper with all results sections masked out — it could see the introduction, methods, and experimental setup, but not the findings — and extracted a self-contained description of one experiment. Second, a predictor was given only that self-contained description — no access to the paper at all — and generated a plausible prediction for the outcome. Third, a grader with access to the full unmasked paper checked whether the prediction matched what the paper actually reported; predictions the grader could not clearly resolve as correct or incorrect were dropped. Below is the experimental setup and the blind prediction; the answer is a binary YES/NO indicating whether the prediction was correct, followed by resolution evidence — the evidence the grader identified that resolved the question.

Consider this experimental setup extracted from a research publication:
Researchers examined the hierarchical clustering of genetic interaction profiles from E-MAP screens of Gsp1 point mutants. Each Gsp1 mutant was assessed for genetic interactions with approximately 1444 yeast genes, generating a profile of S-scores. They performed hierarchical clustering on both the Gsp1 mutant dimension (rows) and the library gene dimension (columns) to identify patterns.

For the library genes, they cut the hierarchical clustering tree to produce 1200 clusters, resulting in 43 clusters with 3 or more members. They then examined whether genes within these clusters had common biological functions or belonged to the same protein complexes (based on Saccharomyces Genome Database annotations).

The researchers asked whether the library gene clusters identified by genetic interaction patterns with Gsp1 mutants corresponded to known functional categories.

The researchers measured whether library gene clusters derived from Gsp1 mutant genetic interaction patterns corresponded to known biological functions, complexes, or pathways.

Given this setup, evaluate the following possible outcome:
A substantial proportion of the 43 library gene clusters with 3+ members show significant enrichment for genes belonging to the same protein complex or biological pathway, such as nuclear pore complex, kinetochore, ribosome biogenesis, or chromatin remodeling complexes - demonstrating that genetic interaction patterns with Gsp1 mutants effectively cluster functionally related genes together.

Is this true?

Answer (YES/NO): YES